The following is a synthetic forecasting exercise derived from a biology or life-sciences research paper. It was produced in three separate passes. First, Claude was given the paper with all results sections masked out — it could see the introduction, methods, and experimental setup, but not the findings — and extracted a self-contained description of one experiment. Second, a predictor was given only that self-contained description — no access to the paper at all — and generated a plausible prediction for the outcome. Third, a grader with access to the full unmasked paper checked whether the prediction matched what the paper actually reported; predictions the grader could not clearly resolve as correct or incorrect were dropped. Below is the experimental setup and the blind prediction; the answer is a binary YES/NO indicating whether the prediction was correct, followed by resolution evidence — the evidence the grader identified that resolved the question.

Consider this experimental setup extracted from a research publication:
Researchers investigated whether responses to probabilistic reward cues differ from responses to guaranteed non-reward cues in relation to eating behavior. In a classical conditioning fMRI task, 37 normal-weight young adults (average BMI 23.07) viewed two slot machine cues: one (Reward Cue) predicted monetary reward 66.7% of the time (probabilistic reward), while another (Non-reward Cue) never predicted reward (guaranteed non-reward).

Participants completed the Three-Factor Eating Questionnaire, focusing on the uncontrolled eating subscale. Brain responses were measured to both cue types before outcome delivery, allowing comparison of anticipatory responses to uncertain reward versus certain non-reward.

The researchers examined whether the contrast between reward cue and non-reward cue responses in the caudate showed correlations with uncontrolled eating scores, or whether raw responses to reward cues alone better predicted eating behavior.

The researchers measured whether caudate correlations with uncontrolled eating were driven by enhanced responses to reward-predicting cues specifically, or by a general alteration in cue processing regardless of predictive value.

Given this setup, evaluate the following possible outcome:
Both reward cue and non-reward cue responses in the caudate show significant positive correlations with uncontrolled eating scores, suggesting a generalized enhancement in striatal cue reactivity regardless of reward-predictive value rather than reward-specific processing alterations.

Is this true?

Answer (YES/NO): NO